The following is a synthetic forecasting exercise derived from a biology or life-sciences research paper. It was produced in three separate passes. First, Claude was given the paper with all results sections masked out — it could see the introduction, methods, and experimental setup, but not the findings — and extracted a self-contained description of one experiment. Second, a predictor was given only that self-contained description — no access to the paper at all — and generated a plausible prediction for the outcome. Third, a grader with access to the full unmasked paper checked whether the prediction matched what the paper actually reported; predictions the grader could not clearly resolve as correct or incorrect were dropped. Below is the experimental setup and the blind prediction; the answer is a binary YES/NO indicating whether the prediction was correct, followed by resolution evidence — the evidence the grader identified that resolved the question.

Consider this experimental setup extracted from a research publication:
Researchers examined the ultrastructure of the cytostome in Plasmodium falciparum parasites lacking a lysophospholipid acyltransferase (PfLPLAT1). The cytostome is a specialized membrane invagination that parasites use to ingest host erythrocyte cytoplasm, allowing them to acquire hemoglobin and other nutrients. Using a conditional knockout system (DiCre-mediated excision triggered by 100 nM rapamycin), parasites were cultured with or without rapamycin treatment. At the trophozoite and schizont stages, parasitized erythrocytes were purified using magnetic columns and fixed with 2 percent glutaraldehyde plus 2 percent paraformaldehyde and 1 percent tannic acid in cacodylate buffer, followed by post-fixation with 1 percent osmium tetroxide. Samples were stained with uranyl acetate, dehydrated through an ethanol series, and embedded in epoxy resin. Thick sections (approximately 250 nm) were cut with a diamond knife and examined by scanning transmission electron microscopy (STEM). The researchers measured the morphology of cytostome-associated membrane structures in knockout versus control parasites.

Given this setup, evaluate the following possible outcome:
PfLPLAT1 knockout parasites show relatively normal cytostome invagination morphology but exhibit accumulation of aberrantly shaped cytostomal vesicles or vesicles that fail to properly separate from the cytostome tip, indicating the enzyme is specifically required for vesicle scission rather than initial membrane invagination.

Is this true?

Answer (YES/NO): NO